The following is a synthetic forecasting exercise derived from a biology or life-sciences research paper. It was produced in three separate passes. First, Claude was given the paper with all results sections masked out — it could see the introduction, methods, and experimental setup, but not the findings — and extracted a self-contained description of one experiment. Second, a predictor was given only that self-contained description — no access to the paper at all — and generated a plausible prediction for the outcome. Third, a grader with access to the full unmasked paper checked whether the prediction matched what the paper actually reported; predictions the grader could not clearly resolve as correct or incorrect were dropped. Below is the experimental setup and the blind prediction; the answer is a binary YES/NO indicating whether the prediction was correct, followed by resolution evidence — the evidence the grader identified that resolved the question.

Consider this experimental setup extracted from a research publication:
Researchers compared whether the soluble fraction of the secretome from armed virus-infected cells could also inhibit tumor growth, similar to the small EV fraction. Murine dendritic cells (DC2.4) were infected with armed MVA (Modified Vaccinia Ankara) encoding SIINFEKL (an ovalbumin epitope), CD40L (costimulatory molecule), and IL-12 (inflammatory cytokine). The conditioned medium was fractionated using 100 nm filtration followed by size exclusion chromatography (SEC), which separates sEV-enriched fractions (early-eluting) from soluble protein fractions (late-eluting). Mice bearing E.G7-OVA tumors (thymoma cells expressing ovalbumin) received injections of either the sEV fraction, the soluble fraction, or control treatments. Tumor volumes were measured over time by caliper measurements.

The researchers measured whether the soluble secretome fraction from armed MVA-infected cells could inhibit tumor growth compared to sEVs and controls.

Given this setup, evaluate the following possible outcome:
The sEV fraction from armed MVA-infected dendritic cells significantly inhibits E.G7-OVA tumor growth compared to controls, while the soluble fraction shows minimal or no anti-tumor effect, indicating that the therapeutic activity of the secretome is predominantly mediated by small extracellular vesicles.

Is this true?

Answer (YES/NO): NO